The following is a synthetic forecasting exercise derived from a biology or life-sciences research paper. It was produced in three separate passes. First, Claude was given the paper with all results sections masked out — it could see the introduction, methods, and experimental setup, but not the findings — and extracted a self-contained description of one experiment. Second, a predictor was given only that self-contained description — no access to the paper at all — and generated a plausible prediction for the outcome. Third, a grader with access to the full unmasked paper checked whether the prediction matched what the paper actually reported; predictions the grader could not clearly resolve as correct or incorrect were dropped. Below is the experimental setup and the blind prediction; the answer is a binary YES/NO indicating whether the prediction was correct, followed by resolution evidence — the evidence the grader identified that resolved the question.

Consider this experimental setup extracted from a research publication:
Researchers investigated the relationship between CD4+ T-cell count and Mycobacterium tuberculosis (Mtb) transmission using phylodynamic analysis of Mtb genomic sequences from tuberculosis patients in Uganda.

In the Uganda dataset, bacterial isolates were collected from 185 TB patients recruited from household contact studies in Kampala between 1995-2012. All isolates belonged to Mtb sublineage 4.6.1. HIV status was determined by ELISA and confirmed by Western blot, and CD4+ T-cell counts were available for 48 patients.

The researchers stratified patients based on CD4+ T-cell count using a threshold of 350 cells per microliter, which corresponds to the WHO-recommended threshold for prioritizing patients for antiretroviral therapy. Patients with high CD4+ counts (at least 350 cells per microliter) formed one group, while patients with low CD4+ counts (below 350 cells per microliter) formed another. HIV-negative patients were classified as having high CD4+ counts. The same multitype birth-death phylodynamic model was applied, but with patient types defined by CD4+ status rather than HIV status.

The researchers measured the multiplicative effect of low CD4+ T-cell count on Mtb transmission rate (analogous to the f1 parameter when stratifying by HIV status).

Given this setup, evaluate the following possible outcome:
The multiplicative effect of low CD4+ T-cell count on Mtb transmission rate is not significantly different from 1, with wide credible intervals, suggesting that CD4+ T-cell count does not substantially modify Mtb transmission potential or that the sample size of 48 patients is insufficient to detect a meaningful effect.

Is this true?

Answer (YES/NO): NO